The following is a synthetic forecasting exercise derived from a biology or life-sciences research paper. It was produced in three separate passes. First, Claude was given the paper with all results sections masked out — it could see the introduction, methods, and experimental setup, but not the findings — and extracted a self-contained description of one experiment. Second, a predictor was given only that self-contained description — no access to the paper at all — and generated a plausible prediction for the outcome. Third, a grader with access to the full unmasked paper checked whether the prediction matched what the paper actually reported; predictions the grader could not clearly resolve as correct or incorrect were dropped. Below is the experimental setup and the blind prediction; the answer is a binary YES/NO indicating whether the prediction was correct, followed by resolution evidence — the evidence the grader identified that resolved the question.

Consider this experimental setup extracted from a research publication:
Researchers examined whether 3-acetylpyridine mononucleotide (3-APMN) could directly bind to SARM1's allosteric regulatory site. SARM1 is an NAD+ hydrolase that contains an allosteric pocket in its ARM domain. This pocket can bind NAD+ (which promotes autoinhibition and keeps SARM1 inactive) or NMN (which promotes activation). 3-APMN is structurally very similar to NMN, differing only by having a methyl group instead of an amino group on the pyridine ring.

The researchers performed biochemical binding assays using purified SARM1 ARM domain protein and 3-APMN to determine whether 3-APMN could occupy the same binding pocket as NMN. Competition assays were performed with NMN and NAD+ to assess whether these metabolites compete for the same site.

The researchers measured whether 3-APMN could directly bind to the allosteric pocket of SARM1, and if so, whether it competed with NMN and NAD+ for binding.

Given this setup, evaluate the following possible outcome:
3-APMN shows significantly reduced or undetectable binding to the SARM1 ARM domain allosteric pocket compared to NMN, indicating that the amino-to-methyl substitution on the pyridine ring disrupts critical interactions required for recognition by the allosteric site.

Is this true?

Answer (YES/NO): NO